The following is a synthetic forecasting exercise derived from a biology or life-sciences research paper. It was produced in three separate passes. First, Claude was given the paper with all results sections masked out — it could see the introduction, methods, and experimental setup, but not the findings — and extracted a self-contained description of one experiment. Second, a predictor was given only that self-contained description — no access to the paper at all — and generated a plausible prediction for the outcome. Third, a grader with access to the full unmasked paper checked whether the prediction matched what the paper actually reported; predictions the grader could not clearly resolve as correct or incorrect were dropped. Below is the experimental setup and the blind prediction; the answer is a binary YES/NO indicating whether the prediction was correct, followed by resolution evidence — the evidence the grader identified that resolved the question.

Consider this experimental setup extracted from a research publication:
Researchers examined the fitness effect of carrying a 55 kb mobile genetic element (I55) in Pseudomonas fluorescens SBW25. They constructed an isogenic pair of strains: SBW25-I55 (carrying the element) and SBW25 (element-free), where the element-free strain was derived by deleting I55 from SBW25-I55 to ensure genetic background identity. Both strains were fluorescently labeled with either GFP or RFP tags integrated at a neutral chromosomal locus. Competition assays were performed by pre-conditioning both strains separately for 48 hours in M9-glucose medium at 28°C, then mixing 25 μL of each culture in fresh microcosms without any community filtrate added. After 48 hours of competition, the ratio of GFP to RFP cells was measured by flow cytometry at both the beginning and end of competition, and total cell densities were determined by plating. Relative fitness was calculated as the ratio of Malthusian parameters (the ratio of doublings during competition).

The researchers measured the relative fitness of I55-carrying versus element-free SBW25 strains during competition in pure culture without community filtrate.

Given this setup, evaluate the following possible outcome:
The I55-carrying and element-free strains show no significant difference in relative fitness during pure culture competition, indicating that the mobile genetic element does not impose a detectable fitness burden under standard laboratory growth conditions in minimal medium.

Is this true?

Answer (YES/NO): NO